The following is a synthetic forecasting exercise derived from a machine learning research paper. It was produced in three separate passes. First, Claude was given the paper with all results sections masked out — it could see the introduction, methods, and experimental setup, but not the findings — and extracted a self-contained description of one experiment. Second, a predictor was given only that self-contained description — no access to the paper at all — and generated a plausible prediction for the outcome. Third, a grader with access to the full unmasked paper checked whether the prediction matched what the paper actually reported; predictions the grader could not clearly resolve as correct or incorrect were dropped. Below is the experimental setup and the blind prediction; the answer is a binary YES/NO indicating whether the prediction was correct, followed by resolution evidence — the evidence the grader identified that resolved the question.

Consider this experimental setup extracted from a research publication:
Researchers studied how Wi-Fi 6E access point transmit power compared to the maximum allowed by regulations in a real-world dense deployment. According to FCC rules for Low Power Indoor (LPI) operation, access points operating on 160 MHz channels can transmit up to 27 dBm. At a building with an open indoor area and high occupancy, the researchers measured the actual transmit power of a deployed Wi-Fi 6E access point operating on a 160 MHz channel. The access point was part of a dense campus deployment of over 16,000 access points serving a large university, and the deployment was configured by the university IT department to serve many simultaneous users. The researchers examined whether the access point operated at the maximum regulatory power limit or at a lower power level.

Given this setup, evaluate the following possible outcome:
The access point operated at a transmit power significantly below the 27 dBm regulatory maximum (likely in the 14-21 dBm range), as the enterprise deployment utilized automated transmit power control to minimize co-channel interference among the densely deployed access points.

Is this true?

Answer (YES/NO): YES